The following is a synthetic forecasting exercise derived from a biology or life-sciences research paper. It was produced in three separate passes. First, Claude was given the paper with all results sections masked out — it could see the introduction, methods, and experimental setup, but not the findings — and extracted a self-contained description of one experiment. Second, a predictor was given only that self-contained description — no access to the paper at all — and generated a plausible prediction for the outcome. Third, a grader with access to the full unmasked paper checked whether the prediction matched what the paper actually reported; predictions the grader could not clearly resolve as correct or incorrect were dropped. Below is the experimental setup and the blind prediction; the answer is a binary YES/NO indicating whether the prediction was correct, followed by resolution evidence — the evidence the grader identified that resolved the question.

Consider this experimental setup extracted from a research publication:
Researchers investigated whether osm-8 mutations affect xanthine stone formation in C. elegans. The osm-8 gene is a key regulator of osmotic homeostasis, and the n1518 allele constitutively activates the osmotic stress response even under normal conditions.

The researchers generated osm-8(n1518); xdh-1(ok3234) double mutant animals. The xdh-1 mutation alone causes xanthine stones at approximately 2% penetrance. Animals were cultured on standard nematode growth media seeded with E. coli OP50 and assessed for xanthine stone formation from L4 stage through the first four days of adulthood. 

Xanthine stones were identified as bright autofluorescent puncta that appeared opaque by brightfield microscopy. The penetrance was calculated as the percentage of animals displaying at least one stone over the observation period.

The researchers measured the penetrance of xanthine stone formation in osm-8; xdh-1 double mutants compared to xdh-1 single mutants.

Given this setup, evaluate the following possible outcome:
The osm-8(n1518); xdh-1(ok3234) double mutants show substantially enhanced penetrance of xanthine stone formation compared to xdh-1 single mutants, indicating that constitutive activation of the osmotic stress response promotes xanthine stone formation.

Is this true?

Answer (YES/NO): YES